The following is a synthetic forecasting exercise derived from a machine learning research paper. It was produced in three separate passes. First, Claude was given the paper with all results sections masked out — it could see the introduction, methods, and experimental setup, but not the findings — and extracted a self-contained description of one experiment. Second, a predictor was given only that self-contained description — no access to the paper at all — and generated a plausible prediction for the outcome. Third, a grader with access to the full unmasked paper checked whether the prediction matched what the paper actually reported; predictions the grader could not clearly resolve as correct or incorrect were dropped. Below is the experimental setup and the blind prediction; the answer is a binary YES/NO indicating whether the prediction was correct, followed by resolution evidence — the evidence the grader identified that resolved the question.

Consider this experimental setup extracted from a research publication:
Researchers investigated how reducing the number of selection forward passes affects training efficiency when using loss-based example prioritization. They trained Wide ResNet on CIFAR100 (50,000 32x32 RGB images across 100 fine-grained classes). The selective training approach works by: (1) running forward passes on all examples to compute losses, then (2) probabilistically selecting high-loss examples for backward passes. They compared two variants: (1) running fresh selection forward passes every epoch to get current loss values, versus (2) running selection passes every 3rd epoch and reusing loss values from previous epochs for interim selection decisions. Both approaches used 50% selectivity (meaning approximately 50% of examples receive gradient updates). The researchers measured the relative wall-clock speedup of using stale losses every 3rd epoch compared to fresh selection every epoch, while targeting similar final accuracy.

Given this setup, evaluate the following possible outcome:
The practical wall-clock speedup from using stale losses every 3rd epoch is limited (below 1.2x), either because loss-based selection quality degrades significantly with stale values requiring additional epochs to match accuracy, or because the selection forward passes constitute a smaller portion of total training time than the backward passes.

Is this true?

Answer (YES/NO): NO